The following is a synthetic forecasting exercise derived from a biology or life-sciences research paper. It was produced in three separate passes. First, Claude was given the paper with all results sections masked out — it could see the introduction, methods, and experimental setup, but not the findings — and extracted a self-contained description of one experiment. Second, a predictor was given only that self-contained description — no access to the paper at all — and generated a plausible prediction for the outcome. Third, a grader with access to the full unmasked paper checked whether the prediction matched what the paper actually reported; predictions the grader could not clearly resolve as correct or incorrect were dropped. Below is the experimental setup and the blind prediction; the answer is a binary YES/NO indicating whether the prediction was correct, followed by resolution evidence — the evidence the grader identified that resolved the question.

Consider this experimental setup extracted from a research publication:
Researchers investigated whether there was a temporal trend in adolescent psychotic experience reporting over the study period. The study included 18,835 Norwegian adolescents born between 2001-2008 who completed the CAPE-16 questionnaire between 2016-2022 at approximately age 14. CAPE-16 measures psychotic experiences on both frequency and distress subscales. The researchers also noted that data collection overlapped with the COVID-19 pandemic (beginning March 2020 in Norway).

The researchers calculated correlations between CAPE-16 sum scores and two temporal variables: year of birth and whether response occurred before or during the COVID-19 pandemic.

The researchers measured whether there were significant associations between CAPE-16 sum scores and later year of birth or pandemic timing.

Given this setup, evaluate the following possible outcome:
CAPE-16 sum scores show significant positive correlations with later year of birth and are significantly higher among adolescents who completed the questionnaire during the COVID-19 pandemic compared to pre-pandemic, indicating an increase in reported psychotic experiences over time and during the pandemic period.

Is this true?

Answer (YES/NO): YES